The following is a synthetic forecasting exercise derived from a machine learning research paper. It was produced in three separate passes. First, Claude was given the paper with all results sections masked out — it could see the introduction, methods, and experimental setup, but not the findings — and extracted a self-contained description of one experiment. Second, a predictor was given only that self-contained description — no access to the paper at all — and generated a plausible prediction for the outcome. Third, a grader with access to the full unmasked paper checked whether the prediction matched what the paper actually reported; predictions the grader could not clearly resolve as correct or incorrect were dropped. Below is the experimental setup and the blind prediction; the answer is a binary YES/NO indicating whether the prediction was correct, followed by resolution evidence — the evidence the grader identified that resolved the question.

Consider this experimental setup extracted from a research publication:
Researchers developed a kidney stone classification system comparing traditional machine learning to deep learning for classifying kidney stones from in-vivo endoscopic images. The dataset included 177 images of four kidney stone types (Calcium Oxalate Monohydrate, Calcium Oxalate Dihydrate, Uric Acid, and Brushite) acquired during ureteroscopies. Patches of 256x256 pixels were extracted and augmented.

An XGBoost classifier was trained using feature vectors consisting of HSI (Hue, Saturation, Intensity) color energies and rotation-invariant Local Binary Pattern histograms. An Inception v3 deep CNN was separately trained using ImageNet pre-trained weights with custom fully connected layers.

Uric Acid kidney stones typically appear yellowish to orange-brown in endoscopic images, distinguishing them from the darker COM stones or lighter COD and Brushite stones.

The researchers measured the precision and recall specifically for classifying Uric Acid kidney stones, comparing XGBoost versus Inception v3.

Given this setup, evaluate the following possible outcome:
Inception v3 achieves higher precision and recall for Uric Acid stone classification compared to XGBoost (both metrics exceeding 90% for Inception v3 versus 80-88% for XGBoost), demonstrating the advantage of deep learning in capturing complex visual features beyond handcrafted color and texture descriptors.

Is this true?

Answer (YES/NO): NO